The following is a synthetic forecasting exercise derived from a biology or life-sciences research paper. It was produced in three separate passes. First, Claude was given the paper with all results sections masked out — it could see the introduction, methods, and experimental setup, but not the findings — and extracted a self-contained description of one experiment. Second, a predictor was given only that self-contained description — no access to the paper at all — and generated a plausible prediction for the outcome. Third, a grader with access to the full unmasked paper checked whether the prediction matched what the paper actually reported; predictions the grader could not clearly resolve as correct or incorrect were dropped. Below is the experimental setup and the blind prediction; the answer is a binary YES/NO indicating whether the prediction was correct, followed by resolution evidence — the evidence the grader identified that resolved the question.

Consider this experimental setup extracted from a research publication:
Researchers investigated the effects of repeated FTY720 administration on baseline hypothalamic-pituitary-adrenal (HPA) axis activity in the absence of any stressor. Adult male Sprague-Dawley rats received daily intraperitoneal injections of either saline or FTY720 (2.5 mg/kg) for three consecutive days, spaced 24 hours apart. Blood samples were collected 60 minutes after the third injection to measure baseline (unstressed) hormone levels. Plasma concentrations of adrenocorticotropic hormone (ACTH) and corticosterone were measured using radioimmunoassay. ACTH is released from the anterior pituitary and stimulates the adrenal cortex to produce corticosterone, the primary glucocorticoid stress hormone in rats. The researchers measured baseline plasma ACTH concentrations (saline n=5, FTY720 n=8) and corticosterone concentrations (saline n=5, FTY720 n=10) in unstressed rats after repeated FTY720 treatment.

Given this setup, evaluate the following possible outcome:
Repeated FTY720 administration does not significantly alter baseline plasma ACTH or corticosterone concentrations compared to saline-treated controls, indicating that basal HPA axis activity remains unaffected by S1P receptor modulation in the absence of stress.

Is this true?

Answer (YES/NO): NO